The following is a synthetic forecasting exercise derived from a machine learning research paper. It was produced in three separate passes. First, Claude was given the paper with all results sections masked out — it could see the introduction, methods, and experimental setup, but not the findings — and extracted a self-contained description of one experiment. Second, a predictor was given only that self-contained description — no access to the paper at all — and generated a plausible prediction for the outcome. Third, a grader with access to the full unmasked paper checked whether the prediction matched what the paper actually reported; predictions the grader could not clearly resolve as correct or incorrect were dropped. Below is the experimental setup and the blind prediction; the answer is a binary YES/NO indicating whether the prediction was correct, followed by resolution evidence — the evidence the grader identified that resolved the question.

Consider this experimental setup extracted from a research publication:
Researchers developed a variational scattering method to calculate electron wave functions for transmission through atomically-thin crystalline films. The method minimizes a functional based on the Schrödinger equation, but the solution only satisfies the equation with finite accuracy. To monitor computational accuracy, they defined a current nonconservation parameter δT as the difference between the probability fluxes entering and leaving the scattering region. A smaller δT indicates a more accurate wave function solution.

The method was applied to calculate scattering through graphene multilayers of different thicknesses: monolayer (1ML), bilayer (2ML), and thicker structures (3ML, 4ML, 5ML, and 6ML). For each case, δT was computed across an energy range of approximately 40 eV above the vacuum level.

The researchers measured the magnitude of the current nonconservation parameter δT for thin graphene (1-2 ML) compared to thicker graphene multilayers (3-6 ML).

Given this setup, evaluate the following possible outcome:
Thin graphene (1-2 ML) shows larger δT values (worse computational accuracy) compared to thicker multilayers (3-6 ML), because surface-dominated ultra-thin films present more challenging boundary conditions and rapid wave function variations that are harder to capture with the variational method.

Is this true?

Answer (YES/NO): NO